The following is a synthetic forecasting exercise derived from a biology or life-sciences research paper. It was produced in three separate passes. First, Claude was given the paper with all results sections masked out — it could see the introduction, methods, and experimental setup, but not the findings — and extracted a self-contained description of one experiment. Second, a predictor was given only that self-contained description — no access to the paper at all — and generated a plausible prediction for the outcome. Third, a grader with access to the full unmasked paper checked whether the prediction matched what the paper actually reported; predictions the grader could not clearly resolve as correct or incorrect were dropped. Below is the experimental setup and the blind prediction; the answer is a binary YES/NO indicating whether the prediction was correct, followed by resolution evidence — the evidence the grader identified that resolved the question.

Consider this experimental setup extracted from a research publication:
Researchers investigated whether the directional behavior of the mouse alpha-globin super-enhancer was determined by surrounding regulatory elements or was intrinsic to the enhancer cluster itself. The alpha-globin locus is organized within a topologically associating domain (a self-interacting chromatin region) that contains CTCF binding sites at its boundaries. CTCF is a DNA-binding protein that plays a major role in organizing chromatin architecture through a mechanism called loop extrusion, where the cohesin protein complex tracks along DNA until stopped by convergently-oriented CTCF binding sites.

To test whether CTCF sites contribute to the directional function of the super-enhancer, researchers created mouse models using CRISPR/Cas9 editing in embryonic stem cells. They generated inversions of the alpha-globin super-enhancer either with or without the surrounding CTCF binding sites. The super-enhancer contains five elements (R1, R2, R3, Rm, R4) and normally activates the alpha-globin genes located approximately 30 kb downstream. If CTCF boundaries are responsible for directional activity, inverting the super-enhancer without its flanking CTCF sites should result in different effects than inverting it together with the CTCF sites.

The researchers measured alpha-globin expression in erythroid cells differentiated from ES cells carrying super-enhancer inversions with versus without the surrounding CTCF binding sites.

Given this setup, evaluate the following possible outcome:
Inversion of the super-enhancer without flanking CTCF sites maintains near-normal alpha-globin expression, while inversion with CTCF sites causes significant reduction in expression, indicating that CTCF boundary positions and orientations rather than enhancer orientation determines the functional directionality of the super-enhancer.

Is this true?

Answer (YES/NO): NO